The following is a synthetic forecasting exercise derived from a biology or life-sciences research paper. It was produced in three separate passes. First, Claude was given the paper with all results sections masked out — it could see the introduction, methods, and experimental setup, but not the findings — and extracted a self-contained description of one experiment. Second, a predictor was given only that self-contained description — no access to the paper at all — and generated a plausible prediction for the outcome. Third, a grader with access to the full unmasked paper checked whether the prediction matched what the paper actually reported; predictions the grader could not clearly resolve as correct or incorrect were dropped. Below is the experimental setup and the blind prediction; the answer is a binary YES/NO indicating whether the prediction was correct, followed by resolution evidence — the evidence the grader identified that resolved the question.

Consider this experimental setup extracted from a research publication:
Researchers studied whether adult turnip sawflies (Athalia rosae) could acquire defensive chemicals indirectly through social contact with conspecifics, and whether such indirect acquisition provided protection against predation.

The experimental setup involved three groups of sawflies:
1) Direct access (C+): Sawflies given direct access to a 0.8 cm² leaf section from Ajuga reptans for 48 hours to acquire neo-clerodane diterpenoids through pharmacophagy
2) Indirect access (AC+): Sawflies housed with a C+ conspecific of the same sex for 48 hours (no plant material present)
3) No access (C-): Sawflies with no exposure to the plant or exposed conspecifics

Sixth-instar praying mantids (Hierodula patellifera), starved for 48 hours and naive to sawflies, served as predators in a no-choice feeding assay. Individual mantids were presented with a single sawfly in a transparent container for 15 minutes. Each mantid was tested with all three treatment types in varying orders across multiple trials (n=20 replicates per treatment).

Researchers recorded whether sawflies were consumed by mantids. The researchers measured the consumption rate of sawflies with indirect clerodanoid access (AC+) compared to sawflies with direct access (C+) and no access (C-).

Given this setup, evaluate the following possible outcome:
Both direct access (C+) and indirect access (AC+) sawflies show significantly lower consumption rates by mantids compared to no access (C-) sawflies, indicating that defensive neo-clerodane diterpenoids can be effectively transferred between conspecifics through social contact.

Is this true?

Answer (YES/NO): NO